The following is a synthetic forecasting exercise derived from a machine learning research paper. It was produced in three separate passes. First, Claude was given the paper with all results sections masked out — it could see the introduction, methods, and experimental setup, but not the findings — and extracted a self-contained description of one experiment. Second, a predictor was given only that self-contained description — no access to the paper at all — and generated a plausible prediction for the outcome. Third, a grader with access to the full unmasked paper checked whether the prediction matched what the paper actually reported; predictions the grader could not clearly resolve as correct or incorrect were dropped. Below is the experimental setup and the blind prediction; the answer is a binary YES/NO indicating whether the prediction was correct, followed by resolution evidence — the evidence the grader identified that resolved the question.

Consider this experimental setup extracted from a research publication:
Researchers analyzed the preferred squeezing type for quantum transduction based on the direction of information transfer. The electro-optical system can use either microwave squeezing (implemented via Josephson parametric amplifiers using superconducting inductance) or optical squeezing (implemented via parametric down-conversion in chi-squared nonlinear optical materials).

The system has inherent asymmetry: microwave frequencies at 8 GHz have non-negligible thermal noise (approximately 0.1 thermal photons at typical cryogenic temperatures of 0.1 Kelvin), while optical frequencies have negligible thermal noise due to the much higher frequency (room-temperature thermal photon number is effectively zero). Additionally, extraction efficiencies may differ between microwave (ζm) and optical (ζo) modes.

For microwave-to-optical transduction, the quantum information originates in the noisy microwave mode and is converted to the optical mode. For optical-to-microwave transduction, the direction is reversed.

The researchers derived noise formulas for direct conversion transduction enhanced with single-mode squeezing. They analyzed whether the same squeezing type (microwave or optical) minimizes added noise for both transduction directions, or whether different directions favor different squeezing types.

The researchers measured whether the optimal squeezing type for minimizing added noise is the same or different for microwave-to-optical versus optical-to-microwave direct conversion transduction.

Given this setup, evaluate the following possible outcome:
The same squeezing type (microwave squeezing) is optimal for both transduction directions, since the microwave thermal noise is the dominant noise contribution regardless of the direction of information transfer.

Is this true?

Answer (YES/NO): NO